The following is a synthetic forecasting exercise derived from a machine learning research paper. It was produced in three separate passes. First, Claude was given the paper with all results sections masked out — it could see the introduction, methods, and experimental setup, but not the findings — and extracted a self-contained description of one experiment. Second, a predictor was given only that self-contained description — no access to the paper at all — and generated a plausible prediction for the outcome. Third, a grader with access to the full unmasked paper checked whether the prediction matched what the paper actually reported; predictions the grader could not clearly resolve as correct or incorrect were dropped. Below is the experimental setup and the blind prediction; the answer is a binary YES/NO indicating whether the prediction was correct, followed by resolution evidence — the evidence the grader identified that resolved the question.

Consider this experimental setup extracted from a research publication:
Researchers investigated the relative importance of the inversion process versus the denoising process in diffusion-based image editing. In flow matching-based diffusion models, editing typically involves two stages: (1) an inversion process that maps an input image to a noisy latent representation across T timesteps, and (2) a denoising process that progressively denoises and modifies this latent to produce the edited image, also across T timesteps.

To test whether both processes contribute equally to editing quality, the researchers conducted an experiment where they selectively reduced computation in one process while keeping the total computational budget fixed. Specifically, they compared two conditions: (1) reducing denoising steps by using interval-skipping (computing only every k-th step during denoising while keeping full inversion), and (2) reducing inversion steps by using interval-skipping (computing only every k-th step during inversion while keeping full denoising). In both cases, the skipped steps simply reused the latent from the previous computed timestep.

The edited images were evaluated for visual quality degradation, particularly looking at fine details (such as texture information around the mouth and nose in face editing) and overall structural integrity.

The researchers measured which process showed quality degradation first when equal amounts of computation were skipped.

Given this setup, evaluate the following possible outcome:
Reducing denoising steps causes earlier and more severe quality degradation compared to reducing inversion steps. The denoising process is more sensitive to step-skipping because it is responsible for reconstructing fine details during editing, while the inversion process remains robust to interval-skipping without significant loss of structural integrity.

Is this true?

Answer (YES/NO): YES